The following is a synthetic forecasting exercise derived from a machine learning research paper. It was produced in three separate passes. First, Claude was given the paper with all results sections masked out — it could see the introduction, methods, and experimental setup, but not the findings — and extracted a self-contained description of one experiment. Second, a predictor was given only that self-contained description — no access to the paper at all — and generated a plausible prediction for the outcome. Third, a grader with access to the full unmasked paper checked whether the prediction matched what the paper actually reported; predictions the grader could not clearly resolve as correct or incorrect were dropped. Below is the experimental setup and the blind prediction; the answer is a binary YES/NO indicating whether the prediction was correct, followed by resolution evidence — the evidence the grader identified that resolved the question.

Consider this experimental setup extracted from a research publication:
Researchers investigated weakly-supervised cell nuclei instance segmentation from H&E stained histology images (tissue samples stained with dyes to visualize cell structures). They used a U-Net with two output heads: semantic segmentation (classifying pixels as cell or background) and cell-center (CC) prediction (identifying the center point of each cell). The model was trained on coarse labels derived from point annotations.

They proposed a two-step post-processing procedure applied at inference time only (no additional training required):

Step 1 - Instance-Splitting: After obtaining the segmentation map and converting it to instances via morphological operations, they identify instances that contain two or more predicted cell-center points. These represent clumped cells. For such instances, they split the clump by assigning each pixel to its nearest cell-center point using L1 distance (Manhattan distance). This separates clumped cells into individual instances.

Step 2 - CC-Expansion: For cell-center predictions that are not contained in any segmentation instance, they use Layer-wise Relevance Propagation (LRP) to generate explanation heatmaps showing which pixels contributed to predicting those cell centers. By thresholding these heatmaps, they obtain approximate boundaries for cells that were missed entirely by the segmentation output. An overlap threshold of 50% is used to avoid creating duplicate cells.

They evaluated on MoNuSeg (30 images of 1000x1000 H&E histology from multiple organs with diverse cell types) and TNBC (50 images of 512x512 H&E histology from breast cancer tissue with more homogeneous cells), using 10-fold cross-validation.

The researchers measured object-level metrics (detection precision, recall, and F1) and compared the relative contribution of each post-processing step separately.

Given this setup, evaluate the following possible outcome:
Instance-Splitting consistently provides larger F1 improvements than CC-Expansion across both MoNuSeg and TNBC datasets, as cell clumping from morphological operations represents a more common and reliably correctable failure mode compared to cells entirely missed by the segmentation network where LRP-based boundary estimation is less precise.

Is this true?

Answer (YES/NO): YES